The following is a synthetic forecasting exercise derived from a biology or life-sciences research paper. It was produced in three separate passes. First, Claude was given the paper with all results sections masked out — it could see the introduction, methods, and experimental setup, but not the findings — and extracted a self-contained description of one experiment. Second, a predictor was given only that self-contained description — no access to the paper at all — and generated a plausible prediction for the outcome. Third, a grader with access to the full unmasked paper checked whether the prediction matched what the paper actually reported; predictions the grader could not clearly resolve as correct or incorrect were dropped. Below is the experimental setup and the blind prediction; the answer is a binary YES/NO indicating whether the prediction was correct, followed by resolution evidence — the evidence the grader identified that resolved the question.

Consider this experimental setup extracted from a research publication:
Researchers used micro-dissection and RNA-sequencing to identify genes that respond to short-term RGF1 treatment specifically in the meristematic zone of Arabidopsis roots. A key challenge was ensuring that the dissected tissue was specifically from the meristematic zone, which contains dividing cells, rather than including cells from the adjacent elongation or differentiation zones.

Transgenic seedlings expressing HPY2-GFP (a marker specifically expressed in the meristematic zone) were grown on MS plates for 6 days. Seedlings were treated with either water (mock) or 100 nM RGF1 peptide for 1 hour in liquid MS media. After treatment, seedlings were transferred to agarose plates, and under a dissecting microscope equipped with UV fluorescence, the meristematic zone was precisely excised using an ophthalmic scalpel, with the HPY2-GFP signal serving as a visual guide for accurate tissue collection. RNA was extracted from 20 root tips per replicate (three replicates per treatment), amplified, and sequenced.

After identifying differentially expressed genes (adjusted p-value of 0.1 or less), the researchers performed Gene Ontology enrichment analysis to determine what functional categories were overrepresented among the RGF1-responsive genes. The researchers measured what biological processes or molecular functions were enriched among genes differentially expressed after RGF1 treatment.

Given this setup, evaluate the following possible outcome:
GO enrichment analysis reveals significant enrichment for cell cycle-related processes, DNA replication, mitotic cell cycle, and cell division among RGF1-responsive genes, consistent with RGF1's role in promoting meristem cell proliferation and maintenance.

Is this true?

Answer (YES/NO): NO